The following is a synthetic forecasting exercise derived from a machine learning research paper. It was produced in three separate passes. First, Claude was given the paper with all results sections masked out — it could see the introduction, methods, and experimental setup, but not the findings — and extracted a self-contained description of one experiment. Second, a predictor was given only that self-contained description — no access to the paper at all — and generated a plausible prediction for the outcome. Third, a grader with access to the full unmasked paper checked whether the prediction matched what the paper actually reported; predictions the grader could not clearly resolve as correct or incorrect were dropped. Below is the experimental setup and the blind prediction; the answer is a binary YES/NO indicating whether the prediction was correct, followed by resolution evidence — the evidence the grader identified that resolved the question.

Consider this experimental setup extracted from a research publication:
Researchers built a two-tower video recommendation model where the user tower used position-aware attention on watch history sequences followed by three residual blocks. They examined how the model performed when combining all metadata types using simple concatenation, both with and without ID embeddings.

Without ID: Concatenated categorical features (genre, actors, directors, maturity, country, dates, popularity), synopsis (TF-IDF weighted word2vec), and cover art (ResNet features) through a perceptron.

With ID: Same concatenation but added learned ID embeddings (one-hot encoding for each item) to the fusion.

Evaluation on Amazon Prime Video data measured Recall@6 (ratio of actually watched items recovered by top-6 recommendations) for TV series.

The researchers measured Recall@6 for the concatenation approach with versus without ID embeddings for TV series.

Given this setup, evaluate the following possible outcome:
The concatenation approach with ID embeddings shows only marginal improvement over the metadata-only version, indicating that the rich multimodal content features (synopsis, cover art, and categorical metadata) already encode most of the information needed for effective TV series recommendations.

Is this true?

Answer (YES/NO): NO